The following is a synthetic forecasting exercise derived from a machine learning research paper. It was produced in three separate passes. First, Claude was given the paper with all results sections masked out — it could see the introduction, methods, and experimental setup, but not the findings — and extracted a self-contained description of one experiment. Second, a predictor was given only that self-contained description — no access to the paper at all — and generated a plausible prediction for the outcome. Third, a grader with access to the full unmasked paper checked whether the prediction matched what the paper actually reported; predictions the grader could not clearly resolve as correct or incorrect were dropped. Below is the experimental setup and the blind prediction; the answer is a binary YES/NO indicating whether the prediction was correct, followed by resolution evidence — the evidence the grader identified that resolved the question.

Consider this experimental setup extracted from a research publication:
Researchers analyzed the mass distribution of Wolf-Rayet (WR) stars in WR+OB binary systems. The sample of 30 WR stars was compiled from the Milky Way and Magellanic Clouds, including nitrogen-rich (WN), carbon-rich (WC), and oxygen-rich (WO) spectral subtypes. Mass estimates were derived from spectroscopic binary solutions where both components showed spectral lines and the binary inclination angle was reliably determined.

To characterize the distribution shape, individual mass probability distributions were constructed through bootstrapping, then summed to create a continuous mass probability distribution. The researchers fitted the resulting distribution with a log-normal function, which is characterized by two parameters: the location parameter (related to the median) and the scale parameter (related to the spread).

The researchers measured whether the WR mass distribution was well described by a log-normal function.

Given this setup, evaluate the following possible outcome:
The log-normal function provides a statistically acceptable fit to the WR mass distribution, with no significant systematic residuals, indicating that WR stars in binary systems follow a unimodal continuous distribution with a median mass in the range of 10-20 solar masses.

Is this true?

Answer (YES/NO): YES